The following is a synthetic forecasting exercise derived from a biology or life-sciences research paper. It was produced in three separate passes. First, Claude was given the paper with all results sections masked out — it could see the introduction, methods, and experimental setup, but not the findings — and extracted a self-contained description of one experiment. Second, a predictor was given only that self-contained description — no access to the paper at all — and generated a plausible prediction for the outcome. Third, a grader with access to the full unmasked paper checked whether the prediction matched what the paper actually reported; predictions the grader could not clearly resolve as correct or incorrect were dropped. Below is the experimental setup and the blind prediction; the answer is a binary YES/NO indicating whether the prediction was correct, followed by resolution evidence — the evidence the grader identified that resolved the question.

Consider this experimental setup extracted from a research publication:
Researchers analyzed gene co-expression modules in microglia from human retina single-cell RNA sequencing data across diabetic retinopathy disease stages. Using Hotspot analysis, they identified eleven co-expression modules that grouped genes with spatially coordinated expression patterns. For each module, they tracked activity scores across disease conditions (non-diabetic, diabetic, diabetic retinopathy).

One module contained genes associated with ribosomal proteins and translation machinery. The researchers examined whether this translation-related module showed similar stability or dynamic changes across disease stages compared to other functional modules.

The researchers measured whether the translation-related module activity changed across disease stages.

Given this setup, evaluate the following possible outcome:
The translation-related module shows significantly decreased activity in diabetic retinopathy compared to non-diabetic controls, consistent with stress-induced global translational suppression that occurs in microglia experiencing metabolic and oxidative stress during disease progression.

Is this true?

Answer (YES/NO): NO